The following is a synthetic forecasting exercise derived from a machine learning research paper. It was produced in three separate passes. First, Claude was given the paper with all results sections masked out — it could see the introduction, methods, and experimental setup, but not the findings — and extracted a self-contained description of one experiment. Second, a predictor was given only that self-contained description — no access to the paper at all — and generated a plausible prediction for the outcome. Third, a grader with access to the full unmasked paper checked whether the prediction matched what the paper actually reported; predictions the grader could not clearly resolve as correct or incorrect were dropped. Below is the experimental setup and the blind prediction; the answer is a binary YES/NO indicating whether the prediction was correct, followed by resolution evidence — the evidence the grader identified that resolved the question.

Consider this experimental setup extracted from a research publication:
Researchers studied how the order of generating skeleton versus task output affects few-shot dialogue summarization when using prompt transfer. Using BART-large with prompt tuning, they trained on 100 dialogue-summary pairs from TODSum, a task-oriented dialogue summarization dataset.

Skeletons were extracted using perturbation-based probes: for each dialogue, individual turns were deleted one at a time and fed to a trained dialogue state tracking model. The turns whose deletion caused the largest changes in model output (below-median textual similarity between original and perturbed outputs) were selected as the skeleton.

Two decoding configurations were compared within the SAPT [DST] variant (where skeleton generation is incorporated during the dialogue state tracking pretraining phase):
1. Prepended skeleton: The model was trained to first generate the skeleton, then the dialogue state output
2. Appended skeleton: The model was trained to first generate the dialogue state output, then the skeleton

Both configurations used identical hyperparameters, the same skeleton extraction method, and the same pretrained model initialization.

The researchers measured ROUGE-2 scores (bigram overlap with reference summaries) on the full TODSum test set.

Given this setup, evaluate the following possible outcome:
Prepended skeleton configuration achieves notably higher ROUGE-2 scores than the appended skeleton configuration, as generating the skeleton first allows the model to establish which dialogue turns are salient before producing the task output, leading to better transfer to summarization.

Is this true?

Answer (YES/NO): NO